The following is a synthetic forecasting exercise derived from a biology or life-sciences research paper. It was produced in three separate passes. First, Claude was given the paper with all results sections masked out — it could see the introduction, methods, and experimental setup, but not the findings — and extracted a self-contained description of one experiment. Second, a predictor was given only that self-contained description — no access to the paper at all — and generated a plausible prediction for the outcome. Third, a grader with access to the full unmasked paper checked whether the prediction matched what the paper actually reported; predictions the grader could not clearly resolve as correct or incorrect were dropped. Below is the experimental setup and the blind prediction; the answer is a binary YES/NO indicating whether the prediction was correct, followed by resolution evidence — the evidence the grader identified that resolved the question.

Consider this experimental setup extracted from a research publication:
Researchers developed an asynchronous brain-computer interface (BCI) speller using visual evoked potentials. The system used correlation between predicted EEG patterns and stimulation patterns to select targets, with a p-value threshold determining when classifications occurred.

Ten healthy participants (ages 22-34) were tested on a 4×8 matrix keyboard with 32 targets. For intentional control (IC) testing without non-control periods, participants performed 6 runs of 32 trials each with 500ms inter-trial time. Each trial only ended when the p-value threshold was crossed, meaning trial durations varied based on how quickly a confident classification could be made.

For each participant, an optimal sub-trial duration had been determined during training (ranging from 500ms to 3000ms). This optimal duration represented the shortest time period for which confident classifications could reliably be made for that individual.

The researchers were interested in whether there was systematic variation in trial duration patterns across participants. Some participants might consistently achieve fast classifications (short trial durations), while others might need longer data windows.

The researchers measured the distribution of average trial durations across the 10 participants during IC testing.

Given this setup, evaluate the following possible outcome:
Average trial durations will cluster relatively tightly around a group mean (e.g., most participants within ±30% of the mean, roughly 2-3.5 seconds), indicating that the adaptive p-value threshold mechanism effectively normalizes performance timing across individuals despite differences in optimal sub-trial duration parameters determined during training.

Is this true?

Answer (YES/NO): NO